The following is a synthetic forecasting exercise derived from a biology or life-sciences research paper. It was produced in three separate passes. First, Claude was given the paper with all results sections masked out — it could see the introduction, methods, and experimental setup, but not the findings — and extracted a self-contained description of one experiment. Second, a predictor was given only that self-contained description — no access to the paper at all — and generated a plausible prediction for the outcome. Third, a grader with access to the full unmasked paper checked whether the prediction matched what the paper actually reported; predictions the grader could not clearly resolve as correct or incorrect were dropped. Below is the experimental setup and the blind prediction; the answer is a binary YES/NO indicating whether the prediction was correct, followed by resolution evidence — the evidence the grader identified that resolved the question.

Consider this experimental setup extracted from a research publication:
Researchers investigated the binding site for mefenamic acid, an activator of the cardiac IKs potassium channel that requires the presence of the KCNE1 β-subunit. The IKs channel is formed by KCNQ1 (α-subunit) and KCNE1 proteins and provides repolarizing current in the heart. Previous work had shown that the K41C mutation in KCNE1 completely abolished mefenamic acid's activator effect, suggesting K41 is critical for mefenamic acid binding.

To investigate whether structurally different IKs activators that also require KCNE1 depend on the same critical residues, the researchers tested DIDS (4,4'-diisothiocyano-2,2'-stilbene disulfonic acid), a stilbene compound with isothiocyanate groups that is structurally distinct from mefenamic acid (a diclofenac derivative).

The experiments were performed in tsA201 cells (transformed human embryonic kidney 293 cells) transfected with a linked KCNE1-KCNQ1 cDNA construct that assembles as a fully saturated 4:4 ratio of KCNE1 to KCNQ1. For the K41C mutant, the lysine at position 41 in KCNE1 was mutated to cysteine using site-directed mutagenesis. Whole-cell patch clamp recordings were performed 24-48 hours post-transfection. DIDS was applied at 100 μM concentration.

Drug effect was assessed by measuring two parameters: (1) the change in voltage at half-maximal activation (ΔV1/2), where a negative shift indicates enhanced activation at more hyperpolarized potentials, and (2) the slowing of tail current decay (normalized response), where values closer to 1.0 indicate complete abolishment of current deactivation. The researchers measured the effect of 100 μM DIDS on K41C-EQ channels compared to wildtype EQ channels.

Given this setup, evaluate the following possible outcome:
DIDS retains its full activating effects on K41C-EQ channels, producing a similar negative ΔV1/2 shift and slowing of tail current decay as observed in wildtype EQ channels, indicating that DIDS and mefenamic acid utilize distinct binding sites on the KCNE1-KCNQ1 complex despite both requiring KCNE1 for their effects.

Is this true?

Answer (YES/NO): NO